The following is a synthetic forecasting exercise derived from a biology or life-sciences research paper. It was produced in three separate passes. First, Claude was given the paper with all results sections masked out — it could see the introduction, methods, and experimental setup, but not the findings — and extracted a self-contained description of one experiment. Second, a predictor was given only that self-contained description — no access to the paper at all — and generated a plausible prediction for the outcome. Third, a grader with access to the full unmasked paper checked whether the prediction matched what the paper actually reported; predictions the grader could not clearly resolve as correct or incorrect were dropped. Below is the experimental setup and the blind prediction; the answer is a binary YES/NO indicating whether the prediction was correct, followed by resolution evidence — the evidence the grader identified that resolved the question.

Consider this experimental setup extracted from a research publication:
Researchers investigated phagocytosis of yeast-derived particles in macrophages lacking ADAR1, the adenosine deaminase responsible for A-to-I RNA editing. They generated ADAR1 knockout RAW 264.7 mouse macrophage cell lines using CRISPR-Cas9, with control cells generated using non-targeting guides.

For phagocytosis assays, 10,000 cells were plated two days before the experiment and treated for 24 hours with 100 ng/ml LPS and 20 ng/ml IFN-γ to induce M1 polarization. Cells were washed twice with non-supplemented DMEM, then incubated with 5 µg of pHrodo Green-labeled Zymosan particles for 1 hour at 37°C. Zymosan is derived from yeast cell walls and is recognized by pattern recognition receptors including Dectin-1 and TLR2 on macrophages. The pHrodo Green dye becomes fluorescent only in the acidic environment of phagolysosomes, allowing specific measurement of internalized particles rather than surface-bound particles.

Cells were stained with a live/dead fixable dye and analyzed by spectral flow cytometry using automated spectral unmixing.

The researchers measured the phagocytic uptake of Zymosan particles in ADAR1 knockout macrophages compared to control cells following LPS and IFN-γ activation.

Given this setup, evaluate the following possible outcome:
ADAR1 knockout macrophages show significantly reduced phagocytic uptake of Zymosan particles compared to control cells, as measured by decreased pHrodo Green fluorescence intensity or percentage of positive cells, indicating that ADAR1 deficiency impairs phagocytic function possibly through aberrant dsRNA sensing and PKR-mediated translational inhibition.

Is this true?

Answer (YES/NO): YES